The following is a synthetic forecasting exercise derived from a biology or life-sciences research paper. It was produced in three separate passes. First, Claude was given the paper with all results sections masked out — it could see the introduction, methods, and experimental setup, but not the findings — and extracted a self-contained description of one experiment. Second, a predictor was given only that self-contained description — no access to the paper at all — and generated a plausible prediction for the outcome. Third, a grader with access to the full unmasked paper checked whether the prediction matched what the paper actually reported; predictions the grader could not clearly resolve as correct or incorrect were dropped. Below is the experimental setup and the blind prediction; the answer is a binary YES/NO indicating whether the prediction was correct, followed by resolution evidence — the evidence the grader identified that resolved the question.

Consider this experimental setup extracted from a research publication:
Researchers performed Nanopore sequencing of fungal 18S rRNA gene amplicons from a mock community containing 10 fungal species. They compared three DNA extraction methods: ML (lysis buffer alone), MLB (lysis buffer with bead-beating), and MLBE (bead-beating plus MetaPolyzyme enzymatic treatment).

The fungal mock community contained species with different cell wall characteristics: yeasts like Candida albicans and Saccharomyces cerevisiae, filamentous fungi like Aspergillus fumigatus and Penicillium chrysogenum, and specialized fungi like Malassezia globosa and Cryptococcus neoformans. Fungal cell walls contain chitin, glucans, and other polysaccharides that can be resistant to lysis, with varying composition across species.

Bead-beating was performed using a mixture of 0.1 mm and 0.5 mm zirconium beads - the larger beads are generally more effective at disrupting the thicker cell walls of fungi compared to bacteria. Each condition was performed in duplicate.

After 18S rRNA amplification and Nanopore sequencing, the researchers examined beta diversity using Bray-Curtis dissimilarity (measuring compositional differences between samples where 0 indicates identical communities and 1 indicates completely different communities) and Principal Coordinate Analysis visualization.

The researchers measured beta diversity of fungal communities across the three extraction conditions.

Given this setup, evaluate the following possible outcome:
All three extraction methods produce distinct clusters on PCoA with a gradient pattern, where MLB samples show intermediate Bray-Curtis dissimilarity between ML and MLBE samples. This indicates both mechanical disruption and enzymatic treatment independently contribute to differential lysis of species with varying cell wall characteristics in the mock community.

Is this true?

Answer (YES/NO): NO